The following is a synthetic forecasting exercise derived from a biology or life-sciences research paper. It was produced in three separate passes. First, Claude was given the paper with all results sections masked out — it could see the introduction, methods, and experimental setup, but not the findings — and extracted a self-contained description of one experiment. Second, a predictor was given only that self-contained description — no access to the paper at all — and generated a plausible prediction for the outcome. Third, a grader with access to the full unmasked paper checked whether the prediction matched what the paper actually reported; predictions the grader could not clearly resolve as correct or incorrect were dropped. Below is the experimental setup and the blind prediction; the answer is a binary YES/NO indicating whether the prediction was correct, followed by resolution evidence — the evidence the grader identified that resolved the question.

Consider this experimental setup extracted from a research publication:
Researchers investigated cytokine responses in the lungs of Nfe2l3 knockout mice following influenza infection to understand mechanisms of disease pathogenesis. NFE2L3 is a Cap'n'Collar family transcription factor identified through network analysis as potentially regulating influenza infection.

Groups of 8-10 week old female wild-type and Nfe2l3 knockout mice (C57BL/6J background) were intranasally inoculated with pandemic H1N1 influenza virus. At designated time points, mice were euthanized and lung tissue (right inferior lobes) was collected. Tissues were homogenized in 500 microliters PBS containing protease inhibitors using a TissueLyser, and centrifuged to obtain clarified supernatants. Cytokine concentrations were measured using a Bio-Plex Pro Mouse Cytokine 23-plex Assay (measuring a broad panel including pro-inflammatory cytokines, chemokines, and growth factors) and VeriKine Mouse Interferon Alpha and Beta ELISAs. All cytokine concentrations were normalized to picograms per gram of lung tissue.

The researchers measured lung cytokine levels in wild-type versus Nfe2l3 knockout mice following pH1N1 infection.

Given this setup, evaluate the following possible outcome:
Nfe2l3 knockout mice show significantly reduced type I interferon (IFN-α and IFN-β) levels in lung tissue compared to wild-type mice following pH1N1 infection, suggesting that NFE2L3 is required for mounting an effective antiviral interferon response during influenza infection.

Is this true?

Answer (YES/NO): YES